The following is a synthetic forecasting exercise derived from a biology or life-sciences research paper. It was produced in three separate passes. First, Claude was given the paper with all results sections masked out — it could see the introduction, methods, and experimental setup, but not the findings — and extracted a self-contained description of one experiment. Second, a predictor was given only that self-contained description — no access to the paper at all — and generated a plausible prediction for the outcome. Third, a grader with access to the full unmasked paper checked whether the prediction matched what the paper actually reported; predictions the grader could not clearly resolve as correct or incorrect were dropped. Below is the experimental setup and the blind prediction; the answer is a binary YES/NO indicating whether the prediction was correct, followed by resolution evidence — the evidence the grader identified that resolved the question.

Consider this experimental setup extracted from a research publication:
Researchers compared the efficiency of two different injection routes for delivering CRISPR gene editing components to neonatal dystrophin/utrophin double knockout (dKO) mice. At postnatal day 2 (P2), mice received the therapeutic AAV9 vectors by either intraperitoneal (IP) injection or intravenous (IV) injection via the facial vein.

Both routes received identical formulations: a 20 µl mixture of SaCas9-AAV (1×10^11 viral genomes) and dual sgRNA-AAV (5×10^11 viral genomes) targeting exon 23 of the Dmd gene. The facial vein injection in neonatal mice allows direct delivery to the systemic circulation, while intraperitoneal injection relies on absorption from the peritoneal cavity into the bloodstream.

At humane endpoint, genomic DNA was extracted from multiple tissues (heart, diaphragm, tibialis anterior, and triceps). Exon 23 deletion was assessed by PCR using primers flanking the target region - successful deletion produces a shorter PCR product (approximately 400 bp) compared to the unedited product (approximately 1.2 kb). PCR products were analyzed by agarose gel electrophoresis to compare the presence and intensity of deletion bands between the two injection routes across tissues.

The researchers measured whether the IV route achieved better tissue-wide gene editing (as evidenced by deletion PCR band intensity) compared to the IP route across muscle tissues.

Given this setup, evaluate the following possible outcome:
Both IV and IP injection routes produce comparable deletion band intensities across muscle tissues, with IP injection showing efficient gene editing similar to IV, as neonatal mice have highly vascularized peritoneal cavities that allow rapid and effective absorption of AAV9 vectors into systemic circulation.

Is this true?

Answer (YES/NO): NO